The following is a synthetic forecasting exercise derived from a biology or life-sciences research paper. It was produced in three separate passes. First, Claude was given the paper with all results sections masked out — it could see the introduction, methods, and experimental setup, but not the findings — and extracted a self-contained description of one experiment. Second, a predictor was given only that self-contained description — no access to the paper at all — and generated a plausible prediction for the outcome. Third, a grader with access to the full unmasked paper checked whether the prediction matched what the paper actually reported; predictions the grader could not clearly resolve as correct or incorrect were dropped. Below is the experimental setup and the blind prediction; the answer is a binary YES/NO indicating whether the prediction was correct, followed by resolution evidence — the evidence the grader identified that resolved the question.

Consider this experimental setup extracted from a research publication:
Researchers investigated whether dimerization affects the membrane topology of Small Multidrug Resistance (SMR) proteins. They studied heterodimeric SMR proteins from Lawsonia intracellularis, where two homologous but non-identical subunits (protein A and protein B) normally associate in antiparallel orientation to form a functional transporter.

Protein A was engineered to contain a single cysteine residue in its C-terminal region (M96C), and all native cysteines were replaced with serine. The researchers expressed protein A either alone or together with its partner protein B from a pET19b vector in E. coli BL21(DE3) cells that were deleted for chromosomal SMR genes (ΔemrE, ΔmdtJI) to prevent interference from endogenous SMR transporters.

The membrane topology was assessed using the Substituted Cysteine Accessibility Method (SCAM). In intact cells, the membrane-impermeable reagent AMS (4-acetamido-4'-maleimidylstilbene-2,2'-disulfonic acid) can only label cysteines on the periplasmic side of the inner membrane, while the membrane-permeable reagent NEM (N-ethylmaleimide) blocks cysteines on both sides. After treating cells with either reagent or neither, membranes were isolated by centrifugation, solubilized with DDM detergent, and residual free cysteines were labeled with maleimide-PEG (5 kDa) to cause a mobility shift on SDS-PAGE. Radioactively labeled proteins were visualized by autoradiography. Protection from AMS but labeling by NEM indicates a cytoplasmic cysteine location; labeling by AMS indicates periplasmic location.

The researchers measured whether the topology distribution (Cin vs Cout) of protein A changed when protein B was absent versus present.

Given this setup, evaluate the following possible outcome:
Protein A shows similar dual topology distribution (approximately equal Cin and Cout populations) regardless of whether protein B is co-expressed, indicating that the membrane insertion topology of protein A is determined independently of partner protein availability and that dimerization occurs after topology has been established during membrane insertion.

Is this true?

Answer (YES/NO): NO